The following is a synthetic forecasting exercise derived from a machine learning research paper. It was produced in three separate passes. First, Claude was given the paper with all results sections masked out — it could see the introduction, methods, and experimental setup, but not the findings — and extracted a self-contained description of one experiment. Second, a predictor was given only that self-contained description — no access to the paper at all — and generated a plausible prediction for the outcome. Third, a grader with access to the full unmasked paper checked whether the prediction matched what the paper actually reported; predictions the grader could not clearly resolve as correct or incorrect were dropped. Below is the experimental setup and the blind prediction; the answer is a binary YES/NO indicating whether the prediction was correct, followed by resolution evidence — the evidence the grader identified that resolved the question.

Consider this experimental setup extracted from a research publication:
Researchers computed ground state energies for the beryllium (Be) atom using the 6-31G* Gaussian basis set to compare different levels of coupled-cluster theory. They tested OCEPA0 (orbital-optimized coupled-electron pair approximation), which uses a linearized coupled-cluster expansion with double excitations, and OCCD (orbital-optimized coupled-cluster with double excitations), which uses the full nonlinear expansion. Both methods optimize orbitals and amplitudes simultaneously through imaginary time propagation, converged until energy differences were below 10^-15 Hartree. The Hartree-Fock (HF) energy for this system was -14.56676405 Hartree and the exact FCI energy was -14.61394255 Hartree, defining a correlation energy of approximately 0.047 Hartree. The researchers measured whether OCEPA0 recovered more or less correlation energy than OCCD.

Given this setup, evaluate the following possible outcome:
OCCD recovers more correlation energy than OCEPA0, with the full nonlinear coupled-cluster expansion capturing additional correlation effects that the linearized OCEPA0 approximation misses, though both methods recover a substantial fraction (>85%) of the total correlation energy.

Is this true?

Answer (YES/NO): NO